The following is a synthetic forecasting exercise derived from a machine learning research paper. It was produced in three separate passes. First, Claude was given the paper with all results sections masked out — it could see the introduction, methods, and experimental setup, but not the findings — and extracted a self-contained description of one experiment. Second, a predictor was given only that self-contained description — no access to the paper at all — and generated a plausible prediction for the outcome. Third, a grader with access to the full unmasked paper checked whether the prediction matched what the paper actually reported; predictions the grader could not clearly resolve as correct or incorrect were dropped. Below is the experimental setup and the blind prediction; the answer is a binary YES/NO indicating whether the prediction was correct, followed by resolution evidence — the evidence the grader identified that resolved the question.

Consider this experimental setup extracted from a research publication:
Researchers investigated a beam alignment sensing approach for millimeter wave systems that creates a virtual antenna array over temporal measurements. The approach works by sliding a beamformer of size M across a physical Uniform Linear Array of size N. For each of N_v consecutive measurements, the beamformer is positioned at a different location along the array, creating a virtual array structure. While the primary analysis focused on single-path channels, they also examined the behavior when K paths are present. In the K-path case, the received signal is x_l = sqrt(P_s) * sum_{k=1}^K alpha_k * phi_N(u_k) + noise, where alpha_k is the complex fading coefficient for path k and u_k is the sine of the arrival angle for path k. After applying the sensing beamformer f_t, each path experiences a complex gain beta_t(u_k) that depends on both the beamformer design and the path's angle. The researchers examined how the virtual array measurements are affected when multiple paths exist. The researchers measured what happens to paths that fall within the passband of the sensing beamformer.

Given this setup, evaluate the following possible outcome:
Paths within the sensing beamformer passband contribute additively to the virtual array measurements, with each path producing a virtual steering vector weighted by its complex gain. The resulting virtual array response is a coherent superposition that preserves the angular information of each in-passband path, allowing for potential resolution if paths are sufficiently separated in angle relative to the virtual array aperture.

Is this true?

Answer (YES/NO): YES